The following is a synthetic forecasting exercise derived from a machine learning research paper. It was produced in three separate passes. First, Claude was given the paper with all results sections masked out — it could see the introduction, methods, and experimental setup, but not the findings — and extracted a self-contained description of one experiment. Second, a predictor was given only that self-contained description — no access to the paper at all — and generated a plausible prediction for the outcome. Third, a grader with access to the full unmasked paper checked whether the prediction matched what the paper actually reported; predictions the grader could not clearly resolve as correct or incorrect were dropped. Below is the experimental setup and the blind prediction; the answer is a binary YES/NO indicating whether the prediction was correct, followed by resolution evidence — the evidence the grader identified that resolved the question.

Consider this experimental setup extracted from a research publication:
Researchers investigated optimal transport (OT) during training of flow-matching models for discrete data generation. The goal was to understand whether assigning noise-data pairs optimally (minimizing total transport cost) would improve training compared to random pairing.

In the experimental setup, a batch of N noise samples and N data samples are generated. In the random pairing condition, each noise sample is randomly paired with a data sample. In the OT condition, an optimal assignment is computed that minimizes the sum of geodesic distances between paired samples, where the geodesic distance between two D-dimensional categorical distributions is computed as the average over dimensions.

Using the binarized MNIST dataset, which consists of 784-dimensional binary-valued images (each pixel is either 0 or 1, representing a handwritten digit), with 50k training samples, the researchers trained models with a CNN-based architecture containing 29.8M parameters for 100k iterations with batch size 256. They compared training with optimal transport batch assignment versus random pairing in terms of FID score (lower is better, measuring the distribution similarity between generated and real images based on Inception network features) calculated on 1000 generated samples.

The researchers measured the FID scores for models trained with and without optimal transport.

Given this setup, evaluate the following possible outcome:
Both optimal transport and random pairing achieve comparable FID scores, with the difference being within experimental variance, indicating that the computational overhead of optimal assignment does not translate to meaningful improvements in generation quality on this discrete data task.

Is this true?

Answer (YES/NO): YES